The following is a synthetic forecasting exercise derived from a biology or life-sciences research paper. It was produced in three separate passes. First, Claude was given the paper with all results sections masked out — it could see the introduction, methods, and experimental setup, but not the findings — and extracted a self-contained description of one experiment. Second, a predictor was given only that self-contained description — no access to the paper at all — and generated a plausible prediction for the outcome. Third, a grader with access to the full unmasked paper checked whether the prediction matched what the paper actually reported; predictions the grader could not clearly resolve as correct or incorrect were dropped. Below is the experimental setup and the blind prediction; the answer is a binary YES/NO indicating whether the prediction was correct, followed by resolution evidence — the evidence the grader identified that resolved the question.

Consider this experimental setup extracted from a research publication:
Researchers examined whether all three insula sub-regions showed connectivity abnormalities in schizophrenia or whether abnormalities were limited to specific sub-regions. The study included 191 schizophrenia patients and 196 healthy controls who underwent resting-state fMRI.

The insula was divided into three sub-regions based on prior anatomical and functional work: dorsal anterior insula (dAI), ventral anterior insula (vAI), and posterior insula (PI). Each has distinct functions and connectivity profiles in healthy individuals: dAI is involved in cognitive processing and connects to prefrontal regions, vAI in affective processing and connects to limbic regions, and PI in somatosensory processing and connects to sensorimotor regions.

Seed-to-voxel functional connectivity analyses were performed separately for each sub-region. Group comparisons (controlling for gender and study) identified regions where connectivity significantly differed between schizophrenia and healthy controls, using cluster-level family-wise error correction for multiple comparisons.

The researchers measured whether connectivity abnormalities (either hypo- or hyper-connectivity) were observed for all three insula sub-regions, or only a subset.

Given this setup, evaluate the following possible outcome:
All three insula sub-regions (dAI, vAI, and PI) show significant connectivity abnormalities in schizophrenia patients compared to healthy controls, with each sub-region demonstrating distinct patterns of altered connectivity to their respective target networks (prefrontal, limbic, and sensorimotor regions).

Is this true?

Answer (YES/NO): NO